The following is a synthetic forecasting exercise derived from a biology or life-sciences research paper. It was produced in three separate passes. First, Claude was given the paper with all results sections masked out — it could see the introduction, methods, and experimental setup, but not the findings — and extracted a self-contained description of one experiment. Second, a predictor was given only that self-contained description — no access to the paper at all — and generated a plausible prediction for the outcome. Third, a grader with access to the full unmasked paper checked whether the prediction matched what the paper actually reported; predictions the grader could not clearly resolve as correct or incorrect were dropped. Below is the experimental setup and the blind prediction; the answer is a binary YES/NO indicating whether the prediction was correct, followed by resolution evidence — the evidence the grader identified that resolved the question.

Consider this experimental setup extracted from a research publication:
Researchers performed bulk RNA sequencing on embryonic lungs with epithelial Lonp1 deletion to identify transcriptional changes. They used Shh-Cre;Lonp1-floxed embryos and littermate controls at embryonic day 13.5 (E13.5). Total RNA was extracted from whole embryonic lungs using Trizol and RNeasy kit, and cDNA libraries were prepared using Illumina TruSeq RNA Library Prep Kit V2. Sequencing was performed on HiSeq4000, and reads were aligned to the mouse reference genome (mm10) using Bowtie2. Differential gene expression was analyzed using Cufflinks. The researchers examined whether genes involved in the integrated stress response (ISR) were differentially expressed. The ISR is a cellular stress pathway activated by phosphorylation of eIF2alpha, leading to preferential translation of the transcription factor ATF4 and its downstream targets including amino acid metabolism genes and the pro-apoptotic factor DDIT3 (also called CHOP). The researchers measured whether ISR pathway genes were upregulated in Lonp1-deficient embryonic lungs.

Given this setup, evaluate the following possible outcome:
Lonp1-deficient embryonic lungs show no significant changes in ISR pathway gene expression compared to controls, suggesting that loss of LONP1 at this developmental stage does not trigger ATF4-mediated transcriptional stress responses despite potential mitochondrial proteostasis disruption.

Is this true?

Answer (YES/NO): NO